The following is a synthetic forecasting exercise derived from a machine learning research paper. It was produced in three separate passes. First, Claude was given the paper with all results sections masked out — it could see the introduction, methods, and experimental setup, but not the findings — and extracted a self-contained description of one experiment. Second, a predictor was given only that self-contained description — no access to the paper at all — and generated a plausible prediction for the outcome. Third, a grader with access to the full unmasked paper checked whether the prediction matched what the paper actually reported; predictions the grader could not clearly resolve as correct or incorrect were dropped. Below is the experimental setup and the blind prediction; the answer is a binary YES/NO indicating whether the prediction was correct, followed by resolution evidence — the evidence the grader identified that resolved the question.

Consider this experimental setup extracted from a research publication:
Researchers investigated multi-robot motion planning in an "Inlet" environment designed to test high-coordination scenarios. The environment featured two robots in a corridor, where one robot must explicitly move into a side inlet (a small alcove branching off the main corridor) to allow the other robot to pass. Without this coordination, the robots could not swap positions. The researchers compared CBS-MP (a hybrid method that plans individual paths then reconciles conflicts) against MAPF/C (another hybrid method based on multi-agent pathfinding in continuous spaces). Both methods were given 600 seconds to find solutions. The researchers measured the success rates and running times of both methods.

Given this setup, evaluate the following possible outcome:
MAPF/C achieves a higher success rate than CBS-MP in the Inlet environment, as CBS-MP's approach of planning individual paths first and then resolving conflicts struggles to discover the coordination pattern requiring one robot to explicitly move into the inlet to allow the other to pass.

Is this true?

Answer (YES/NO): YES